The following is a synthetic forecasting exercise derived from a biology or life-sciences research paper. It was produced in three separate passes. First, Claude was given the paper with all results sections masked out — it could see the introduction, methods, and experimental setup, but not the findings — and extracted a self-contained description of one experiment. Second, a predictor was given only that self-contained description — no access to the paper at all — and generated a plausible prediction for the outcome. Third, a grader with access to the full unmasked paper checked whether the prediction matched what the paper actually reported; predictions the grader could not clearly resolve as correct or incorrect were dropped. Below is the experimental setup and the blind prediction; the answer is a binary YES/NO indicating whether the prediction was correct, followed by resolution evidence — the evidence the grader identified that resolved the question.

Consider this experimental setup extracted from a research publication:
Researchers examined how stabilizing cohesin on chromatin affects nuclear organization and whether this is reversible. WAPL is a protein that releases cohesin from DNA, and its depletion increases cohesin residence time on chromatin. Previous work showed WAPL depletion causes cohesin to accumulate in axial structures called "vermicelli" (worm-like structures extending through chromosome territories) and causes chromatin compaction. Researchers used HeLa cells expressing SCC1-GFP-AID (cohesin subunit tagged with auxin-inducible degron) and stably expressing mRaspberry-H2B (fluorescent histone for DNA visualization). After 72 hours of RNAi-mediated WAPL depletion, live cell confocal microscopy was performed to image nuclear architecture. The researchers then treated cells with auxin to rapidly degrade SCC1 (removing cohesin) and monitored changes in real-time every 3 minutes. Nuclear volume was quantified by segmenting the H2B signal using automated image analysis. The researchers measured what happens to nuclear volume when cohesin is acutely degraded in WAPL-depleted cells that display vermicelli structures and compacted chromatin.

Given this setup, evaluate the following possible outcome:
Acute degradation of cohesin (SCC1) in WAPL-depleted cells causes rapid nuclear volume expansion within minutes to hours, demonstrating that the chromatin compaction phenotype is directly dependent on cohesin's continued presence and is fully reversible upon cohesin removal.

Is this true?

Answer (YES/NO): NO